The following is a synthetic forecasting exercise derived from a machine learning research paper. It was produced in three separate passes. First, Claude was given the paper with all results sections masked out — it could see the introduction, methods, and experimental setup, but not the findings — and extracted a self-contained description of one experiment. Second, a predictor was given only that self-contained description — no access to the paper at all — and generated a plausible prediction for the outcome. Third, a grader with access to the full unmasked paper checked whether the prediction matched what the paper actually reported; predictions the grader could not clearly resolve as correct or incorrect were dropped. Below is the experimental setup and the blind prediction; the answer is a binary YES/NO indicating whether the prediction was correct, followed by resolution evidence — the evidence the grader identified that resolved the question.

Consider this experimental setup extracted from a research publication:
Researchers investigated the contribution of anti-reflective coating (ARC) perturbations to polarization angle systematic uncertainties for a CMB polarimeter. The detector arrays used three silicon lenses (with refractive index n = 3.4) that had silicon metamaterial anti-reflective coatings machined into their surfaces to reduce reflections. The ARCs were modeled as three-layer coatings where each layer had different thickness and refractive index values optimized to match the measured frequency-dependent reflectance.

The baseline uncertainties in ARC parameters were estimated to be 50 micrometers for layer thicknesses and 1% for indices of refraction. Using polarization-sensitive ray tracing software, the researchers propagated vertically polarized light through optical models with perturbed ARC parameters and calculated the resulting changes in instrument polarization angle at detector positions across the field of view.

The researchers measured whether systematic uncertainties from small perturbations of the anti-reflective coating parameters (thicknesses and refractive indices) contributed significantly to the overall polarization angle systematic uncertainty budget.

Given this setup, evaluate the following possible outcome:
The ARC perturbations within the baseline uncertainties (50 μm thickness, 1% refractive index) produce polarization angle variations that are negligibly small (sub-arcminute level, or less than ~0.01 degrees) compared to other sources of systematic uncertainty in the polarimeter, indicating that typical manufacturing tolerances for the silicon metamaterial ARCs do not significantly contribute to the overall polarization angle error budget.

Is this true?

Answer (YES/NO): YES